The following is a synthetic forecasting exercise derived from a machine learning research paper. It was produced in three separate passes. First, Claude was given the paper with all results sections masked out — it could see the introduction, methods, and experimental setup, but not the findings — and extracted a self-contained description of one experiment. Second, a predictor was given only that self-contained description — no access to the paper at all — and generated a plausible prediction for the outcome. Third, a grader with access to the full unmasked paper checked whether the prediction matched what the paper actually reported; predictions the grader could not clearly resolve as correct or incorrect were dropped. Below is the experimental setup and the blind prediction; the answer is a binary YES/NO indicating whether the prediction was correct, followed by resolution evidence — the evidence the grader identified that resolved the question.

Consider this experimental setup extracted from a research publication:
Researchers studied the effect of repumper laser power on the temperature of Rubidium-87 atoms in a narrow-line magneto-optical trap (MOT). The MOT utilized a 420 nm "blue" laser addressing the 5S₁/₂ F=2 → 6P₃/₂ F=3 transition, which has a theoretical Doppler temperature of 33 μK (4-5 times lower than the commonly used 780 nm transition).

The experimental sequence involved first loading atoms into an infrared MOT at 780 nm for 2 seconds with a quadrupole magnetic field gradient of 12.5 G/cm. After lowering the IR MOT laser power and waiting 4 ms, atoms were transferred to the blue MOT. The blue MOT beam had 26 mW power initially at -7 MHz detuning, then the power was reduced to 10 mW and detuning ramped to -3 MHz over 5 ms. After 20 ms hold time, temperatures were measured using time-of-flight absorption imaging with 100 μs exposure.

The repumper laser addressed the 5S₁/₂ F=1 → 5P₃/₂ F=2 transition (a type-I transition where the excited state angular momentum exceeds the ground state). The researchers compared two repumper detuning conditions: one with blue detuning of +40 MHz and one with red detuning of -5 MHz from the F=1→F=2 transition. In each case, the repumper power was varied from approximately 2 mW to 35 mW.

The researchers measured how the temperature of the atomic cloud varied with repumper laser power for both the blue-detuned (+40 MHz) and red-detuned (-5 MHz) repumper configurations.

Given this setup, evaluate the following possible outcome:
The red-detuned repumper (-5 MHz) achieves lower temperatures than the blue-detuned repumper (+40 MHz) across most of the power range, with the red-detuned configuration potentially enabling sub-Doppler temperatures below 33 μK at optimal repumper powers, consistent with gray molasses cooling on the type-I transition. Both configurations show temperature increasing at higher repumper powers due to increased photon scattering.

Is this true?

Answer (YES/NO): NO